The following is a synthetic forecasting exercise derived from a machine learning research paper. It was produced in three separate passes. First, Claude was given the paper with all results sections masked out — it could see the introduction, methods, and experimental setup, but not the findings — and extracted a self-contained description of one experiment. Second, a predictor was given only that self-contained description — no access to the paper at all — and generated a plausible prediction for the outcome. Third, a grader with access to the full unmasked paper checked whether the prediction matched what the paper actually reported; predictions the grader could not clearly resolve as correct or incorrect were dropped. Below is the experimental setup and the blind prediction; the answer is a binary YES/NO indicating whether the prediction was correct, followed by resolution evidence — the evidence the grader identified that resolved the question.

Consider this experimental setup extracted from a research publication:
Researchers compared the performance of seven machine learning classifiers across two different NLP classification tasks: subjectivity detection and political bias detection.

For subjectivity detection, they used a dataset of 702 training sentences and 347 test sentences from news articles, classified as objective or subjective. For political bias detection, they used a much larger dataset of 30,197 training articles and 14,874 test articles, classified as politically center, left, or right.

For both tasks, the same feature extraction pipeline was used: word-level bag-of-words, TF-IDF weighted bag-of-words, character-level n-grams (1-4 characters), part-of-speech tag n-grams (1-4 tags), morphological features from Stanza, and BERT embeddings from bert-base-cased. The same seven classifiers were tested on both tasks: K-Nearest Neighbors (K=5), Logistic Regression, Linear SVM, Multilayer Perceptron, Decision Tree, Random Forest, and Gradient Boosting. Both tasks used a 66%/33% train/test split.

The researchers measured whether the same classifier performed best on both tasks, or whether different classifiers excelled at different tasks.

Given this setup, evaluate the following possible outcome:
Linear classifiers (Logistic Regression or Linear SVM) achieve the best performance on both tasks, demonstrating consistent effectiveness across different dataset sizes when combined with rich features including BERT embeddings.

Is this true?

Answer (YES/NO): NO